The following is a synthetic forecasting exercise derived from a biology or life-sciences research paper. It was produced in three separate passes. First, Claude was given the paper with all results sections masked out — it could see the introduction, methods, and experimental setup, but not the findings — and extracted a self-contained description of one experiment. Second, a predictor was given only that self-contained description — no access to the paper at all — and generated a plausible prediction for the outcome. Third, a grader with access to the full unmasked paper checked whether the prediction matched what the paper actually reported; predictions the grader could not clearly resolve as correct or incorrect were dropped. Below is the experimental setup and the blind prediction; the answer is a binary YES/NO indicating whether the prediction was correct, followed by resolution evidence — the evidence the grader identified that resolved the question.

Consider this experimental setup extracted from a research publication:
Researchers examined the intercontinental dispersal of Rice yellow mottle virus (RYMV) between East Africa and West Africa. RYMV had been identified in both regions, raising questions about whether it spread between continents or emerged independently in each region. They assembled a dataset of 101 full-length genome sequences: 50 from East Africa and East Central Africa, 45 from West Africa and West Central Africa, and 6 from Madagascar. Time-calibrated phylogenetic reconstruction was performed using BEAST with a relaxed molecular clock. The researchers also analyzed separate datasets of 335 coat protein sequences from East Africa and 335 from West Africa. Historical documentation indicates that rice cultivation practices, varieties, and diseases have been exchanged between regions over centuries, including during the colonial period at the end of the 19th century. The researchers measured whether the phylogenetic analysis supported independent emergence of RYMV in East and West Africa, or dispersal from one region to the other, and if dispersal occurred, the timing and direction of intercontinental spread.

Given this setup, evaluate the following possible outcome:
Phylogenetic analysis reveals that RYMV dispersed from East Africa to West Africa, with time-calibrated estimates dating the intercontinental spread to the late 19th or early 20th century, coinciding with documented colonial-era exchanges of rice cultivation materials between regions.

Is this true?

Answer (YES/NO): YES